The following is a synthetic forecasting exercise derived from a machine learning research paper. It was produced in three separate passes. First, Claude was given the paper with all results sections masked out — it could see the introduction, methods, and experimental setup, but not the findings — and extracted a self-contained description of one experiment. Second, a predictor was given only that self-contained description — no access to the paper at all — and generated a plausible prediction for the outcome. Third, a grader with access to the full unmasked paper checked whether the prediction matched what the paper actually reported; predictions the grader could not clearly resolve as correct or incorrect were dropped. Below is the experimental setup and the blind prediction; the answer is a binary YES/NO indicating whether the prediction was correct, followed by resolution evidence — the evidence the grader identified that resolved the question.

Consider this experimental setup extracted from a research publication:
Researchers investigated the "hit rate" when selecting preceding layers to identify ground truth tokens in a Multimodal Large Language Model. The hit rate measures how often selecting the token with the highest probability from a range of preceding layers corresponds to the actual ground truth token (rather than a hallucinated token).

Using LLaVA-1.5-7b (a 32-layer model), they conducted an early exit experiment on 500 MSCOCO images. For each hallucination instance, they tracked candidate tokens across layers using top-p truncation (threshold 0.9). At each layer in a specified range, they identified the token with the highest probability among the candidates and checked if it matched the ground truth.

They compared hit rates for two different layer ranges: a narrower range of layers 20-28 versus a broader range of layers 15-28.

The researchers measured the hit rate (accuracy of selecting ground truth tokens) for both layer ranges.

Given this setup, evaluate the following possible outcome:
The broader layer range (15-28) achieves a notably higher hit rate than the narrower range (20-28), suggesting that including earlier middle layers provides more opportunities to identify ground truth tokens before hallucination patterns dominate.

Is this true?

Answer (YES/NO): YES